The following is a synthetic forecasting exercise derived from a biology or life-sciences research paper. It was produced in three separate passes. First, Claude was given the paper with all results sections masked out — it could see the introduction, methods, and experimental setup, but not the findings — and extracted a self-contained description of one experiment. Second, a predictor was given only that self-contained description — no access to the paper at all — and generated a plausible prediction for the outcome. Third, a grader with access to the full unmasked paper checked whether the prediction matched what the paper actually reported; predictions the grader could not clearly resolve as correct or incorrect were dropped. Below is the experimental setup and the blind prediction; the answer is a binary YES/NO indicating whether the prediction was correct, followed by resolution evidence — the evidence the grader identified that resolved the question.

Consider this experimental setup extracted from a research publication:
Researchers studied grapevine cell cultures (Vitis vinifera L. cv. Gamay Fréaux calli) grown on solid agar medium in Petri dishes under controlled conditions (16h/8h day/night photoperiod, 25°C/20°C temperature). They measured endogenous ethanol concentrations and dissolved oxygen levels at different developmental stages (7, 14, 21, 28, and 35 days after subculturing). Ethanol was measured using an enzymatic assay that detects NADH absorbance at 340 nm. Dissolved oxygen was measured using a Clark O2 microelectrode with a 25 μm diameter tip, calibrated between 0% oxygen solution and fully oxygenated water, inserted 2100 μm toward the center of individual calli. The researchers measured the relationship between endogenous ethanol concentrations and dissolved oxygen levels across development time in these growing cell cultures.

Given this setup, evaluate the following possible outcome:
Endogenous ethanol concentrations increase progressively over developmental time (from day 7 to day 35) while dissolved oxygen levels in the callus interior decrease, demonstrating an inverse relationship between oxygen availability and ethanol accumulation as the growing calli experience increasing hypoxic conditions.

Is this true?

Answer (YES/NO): NO